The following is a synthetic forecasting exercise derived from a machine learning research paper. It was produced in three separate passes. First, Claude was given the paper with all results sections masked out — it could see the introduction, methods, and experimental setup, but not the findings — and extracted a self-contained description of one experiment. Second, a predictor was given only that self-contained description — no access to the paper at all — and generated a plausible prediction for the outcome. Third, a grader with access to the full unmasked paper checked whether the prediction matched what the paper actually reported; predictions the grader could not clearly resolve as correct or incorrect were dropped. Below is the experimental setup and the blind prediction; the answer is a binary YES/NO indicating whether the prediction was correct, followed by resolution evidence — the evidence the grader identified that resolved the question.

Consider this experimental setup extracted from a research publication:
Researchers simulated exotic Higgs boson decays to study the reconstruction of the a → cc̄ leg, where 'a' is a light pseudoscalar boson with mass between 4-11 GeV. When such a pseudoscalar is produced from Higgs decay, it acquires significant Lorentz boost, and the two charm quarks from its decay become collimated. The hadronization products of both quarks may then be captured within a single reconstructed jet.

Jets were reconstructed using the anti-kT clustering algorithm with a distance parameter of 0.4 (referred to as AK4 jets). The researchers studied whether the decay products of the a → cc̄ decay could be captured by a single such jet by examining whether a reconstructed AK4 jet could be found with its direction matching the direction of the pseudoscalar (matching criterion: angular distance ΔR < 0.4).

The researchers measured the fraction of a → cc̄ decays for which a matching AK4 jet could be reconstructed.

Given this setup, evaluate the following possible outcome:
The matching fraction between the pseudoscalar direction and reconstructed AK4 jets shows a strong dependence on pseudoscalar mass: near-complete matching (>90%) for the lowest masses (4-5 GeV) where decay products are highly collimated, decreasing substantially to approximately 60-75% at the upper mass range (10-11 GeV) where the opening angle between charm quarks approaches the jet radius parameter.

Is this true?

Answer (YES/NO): NO